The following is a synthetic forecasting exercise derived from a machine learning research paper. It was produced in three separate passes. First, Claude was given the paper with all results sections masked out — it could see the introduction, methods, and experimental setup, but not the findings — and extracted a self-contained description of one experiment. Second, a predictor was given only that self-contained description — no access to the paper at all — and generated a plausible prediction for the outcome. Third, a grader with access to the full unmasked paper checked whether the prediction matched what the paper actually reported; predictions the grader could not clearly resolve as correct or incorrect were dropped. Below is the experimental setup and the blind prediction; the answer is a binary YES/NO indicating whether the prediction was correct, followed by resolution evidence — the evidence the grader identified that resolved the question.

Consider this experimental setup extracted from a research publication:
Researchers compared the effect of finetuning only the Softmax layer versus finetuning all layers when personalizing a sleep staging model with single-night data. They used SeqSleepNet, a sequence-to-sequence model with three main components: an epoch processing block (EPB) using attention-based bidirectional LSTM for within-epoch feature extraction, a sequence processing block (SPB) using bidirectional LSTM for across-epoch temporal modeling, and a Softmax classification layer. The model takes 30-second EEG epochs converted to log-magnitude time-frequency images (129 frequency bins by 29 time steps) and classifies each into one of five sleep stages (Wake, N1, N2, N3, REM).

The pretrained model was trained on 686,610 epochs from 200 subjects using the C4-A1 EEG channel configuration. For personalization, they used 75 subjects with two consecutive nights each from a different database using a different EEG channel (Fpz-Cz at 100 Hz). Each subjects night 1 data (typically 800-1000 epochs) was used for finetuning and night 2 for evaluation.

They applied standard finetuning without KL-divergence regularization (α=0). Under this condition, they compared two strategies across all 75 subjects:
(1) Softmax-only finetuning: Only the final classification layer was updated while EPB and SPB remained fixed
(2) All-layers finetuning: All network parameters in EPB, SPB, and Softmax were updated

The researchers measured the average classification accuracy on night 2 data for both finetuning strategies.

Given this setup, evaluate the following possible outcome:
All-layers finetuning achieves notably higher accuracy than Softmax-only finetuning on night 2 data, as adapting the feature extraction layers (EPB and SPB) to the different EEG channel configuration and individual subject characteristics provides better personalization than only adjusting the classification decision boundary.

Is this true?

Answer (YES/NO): YES